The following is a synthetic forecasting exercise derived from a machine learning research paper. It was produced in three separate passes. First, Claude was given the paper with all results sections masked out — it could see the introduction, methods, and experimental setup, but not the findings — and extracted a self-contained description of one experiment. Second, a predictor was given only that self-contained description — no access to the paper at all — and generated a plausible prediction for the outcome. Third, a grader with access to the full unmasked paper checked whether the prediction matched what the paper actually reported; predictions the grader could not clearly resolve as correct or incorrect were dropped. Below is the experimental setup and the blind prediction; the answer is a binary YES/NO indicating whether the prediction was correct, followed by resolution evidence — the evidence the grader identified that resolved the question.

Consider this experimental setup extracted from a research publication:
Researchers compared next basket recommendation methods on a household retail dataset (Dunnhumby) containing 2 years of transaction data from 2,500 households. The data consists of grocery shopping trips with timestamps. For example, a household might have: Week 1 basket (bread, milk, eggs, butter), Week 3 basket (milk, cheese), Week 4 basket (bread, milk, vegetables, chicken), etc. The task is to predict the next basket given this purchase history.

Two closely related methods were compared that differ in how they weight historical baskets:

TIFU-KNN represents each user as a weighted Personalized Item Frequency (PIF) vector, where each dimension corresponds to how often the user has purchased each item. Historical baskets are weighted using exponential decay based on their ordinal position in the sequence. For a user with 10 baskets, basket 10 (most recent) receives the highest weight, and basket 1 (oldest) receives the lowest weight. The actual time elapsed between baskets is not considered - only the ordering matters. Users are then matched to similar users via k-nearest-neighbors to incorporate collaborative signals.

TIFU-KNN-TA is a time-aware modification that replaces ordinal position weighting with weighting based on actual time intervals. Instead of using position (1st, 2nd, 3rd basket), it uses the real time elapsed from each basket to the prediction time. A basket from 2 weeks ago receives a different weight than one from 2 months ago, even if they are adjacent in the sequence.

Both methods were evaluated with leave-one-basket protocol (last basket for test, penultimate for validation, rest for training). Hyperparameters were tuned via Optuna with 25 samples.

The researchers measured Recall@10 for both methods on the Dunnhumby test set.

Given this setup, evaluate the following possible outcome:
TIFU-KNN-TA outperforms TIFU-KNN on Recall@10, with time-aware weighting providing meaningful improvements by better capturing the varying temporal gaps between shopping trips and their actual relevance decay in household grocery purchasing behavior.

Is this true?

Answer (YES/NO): YES